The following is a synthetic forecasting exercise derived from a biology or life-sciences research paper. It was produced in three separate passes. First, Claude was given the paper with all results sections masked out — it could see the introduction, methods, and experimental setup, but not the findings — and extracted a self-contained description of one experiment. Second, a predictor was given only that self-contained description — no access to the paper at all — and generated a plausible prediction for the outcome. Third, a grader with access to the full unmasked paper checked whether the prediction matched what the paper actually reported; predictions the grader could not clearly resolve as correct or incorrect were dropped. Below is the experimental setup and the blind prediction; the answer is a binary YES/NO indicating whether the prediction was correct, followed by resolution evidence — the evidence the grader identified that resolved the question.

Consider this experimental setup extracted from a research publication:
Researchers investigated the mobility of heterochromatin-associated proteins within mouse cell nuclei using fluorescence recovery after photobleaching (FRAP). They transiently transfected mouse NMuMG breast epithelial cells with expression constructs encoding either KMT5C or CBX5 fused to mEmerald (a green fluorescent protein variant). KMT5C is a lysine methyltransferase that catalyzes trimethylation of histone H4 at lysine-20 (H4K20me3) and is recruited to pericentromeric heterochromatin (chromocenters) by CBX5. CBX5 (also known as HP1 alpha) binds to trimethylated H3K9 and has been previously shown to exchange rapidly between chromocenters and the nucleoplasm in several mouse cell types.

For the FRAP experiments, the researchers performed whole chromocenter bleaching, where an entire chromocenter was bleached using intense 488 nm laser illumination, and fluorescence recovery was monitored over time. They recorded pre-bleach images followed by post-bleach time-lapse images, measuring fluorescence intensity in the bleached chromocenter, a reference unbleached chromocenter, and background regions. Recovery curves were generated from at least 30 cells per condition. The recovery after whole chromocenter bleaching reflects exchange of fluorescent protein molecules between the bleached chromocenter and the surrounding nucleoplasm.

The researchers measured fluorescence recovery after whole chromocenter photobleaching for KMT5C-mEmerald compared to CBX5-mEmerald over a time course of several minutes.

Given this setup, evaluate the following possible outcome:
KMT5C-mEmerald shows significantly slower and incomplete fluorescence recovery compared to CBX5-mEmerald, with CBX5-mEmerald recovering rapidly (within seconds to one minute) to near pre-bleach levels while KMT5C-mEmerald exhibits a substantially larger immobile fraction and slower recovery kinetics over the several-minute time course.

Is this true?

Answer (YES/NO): YES